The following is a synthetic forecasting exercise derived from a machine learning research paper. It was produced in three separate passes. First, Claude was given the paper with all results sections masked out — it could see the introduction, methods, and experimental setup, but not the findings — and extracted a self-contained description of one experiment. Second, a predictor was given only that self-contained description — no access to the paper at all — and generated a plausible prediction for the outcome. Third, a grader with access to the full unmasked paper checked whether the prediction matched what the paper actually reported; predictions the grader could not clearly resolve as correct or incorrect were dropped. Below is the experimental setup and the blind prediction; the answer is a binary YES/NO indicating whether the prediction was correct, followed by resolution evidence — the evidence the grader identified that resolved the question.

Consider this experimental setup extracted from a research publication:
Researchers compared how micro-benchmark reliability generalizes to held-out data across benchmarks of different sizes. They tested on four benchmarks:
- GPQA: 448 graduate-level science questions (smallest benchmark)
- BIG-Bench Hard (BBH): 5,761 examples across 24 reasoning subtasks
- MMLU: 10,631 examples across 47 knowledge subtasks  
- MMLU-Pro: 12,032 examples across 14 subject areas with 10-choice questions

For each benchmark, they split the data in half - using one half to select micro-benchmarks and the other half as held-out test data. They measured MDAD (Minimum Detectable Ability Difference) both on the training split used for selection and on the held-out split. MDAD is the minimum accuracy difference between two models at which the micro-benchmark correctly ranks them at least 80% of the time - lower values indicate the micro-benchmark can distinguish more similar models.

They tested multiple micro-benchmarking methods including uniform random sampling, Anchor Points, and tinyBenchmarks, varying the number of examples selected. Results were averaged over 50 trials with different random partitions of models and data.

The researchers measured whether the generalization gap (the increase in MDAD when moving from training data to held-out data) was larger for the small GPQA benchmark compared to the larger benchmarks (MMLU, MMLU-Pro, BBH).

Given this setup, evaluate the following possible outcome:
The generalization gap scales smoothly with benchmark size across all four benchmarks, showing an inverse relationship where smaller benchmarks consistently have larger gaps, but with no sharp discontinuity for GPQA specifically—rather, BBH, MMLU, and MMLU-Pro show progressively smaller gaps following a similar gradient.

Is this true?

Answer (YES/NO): NO